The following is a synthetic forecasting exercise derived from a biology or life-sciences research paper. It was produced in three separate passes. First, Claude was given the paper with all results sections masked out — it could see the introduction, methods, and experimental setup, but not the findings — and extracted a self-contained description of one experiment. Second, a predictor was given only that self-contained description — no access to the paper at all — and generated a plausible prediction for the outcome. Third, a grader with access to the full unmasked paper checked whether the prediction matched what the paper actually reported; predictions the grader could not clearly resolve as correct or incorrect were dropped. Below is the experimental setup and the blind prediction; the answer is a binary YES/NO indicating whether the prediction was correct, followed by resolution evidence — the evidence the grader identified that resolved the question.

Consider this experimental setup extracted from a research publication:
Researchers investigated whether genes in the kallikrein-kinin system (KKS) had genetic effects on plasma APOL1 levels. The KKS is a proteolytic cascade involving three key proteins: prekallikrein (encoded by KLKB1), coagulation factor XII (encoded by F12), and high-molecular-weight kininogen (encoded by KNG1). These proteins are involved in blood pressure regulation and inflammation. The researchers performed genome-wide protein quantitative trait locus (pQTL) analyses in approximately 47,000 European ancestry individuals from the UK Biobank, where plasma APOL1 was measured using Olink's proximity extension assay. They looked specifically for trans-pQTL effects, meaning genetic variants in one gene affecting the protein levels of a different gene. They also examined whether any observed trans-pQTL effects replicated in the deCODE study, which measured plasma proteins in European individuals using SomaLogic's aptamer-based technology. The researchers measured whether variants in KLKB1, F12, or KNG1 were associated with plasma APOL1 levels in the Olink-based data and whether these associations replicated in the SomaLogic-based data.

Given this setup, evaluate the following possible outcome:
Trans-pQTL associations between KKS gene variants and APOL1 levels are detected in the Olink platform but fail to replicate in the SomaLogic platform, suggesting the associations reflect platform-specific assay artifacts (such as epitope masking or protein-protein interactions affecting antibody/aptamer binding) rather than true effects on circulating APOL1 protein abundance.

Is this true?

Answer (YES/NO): YES